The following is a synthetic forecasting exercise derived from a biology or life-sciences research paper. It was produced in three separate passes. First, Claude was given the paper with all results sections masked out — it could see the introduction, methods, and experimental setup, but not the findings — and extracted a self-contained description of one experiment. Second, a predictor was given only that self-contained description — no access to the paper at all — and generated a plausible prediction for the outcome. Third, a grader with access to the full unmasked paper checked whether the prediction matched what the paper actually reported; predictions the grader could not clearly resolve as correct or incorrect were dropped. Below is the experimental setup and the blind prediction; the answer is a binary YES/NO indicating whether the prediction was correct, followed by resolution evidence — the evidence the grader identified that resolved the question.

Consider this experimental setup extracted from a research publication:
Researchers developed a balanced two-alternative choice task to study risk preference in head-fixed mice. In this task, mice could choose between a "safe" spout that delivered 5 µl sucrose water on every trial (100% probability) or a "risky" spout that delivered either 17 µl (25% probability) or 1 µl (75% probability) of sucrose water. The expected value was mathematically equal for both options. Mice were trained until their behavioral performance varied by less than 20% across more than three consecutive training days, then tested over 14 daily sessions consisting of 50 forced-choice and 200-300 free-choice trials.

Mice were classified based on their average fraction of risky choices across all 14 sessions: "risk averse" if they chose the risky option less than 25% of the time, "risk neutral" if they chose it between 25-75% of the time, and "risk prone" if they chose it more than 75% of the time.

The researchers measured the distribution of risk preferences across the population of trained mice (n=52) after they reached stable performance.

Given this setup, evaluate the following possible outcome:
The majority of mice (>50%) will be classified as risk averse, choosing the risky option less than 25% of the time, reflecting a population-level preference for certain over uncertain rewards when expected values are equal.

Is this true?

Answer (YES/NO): YES